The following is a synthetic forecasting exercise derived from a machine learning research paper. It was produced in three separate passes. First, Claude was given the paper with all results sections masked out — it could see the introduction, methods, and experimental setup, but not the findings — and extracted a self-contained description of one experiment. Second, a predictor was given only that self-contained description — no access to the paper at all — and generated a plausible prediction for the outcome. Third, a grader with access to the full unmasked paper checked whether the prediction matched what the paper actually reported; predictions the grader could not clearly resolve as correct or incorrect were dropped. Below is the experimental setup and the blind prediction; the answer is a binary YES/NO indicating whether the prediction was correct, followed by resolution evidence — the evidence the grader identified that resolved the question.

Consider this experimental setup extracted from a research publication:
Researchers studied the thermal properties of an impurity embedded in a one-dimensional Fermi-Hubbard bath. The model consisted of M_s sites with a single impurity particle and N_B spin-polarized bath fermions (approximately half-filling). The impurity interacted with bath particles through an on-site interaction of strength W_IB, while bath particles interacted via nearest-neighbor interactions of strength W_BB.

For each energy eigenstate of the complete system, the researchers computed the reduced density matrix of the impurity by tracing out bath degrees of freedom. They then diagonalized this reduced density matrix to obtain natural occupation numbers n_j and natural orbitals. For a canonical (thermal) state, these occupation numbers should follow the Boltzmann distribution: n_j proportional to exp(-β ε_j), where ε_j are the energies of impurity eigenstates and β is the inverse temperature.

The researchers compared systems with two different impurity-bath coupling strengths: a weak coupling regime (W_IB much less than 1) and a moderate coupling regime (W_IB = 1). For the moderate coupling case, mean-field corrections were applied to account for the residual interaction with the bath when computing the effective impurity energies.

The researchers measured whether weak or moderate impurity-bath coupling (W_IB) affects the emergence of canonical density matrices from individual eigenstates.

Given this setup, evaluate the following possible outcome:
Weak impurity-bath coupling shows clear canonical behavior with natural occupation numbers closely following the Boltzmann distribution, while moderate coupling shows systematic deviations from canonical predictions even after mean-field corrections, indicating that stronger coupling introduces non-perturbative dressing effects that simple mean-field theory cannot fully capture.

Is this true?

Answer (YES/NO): NO